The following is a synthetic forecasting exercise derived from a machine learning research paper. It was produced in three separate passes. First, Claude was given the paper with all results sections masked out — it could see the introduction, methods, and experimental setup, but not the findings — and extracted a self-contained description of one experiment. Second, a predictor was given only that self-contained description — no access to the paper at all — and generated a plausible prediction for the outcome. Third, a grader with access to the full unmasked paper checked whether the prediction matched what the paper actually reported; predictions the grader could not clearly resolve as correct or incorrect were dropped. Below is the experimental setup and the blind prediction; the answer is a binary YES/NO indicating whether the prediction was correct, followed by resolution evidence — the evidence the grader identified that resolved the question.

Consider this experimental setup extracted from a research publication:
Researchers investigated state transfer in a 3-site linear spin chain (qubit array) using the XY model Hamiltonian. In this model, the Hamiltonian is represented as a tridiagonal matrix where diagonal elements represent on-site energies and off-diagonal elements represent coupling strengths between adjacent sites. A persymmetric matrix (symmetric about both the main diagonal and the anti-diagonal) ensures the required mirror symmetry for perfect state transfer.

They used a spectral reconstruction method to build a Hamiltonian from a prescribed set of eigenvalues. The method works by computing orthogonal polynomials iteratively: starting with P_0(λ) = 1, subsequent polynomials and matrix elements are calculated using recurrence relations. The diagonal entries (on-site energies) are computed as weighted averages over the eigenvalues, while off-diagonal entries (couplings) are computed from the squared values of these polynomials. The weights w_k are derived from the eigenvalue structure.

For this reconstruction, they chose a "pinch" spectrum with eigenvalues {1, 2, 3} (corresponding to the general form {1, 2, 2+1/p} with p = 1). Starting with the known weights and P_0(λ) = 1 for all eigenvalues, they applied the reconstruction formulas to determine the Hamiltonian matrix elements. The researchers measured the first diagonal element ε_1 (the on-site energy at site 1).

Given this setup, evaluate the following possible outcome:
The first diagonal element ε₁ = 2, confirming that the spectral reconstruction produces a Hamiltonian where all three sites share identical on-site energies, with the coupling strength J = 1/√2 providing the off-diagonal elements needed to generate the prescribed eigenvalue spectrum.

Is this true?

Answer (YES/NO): YES